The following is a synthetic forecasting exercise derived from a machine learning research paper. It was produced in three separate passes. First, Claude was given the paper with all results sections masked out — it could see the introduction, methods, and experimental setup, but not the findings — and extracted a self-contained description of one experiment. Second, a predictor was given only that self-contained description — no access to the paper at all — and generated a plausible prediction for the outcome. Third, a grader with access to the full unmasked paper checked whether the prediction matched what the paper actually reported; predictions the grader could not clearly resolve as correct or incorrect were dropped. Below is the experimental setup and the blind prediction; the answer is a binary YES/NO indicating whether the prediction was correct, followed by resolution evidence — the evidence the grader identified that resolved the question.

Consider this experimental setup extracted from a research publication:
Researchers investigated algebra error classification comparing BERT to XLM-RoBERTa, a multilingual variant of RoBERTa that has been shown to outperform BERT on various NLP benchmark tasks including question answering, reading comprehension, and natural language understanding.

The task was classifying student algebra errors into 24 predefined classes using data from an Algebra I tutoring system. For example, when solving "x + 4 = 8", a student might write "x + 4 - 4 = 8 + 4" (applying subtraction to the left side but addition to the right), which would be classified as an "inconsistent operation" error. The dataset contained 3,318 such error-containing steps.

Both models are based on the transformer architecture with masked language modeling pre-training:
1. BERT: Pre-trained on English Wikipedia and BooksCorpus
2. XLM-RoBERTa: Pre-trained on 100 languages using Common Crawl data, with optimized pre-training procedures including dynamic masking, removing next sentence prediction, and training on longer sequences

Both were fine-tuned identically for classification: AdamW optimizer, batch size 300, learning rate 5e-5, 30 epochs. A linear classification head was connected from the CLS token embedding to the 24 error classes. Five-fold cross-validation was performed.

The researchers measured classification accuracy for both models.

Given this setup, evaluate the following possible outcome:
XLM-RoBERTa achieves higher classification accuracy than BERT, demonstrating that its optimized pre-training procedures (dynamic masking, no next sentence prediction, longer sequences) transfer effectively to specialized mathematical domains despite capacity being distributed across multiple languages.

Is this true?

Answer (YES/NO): NO